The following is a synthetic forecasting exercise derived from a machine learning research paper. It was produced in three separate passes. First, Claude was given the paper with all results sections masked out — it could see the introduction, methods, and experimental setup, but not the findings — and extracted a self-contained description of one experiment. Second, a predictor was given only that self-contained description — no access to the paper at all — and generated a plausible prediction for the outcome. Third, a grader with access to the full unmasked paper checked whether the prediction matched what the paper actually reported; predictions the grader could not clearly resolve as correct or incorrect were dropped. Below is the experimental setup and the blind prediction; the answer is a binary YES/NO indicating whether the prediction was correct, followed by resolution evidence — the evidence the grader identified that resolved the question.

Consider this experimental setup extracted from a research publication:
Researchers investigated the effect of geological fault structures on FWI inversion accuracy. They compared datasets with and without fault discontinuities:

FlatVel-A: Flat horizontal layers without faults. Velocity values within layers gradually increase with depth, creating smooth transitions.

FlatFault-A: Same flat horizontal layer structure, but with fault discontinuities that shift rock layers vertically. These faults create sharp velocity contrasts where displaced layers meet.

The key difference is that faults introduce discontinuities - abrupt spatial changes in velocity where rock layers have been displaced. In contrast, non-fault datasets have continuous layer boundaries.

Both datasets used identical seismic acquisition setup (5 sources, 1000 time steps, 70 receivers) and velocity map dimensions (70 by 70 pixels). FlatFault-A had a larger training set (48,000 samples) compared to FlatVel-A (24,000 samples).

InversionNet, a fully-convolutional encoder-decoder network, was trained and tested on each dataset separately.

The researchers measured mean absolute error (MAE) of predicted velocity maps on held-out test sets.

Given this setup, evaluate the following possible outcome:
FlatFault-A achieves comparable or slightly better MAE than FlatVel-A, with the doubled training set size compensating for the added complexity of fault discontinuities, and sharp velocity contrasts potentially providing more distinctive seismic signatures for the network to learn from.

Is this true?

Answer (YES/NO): NO